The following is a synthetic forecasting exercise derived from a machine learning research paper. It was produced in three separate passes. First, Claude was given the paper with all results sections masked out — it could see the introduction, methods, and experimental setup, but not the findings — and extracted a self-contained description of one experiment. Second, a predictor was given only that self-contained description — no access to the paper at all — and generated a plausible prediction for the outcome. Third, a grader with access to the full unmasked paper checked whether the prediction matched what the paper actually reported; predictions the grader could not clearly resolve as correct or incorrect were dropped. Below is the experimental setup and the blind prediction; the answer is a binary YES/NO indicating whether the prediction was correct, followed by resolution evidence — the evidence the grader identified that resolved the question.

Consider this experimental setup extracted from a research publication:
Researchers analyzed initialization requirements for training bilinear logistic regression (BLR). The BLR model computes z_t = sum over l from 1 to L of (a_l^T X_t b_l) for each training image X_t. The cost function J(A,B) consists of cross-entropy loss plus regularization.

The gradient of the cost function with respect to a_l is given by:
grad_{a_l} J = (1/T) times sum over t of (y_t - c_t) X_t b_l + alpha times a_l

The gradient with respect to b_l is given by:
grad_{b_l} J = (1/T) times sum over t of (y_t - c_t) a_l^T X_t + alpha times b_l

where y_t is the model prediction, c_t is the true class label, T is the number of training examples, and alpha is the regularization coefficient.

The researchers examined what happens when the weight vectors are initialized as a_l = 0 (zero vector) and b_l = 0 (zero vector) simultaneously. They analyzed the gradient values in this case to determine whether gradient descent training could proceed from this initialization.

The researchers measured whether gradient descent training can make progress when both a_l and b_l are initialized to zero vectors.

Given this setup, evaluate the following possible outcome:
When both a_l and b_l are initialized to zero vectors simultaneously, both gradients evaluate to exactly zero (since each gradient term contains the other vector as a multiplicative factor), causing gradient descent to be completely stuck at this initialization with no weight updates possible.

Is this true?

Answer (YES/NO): YES